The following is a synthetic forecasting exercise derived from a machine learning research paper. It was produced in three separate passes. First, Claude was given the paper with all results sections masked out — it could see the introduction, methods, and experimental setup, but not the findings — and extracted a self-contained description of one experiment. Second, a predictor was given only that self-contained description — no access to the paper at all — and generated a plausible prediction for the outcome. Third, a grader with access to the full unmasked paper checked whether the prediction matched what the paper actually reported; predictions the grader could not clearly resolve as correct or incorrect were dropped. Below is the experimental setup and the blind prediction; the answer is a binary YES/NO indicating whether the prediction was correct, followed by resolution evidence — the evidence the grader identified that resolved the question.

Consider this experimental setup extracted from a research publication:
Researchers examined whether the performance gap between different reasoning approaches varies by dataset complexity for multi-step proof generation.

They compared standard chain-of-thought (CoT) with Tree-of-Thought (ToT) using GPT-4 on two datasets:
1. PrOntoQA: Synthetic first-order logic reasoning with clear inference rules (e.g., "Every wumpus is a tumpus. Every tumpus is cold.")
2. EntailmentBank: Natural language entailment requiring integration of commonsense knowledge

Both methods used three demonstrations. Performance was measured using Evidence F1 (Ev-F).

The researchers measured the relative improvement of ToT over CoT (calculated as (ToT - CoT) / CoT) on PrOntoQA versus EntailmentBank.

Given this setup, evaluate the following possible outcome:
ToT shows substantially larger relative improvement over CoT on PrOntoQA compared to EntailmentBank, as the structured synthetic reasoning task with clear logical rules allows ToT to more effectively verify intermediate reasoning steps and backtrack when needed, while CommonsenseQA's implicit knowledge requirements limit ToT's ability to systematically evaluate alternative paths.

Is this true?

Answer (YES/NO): NO